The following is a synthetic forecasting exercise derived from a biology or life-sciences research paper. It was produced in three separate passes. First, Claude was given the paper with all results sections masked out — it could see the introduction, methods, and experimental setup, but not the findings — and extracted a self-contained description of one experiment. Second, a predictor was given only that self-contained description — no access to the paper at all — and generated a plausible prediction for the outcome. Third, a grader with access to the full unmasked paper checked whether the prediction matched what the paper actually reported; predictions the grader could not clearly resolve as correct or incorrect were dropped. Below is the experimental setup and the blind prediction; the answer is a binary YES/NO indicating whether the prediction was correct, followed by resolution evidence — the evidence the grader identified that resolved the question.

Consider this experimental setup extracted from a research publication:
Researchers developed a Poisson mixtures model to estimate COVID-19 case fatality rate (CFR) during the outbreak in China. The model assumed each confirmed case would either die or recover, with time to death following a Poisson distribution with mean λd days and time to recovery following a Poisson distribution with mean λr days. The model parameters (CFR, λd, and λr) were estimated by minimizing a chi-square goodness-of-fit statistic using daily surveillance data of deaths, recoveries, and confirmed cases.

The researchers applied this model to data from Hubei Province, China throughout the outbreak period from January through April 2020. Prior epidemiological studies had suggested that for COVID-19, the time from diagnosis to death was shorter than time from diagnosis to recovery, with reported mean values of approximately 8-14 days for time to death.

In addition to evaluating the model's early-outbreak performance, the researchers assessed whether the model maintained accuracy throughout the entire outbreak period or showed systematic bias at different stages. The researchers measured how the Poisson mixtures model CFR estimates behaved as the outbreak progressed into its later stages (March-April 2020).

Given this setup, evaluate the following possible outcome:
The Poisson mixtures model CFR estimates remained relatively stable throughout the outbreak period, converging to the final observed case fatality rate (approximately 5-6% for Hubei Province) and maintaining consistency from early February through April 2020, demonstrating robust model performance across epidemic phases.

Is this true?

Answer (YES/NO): NO